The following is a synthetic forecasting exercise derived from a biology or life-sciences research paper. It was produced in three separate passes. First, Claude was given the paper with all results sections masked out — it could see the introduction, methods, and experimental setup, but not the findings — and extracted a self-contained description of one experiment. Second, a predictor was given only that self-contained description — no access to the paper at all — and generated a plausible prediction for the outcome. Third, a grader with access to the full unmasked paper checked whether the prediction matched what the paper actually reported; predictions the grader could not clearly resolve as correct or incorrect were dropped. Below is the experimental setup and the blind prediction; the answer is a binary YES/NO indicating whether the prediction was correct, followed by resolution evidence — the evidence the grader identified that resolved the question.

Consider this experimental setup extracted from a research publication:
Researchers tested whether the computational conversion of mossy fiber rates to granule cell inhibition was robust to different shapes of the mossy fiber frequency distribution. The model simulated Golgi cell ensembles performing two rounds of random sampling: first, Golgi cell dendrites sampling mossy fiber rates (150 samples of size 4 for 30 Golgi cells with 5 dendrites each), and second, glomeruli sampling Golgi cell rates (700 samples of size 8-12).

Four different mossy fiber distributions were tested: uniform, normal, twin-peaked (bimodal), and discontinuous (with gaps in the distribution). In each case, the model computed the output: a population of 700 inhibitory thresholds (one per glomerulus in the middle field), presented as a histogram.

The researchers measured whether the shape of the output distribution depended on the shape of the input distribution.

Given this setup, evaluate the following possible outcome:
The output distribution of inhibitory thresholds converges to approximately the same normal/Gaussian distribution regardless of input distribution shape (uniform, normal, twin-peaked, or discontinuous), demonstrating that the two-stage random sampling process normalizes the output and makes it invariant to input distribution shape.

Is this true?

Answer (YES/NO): YES